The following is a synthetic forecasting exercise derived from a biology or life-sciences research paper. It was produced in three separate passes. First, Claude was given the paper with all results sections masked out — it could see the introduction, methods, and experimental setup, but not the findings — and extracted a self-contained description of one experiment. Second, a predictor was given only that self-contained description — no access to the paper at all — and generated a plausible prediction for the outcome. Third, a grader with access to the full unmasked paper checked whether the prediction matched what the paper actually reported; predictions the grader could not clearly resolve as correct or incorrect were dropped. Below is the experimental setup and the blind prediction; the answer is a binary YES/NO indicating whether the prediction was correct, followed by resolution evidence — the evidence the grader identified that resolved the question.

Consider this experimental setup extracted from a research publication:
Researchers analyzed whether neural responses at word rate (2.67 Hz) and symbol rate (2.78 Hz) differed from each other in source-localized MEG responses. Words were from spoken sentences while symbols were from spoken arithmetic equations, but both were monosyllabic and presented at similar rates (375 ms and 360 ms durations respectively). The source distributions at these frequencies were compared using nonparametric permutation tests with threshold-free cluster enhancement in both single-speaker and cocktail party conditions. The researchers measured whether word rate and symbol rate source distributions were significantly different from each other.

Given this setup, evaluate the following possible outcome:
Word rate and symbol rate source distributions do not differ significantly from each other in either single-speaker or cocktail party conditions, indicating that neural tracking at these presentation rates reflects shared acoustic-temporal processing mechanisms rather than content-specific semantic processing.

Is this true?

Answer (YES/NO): YES